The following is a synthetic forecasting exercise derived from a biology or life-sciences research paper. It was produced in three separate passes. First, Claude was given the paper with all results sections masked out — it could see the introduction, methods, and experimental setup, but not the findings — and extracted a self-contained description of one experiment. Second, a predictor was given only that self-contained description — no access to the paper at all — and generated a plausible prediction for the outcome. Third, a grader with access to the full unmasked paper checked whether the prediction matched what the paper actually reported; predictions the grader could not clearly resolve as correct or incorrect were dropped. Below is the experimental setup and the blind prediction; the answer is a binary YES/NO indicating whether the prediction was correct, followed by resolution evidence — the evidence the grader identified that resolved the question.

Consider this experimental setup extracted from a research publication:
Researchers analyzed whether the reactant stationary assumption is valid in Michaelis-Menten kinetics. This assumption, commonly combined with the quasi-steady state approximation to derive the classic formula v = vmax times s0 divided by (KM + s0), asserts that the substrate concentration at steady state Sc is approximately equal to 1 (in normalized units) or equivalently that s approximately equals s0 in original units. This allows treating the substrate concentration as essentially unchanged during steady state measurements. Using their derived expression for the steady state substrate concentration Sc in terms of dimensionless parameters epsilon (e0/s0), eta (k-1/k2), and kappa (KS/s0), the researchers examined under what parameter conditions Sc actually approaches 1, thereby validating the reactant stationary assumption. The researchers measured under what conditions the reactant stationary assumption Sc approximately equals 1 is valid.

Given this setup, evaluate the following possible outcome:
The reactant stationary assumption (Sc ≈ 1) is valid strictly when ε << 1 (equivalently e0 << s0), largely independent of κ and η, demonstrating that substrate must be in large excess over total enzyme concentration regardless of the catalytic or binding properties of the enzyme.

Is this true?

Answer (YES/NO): NO